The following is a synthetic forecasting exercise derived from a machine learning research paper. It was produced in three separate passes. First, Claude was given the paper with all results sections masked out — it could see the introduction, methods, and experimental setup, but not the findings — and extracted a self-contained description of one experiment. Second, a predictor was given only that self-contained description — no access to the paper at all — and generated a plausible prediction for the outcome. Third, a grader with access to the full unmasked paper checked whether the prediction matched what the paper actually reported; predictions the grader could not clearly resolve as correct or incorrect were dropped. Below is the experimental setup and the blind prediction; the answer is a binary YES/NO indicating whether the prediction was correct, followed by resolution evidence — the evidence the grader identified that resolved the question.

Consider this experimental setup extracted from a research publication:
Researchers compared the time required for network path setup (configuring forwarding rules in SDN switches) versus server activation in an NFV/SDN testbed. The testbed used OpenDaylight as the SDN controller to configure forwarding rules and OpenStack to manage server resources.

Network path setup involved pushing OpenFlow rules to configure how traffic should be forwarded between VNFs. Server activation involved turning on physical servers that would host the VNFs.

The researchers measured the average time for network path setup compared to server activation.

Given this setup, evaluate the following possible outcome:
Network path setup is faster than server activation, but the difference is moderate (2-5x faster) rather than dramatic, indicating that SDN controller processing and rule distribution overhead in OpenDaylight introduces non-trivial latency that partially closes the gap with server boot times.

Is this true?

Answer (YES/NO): NO